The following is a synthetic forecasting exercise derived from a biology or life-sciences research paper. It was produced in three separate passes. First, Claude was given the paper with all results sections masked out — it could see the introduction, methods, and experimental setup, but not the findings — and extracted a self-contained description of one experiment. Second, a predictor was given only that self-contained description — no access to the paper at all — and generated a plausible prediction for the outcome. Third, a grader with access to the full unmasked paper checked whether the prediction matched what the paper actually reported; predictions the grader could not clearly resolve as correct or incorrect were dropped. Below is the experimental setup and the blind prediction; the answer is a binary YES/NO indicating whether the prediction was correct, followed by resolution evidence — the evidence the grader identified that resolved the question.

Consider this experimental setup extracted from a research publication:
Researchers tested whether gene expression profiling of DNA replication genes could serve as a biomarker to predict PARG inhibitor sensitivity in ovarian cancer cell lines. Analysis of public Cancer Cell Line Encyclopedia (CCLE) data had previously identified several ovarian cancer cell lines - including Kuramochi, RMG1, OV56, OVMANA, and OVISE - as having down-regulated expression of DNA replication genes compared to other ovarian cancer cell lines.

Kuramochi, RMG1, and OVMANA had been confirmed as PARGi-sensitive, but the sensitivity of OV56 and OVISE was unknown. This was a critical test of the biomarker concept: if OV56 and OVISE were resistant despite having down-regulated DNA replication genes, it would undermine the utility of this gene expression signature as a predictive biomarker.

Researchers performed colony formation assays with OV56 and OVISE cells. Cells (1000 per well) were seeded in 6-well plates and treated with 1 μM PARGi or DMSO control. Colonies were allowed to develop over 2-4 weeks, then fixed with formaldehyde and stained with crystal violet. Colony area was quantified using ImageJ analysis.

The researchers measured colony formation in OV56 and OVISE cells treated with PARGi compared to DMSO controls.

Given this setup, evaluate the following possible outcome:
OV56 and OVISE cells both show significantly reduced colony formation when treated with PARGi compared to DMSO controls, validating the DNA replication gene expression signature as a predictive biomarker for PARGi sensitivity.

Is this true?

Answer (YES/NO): NO